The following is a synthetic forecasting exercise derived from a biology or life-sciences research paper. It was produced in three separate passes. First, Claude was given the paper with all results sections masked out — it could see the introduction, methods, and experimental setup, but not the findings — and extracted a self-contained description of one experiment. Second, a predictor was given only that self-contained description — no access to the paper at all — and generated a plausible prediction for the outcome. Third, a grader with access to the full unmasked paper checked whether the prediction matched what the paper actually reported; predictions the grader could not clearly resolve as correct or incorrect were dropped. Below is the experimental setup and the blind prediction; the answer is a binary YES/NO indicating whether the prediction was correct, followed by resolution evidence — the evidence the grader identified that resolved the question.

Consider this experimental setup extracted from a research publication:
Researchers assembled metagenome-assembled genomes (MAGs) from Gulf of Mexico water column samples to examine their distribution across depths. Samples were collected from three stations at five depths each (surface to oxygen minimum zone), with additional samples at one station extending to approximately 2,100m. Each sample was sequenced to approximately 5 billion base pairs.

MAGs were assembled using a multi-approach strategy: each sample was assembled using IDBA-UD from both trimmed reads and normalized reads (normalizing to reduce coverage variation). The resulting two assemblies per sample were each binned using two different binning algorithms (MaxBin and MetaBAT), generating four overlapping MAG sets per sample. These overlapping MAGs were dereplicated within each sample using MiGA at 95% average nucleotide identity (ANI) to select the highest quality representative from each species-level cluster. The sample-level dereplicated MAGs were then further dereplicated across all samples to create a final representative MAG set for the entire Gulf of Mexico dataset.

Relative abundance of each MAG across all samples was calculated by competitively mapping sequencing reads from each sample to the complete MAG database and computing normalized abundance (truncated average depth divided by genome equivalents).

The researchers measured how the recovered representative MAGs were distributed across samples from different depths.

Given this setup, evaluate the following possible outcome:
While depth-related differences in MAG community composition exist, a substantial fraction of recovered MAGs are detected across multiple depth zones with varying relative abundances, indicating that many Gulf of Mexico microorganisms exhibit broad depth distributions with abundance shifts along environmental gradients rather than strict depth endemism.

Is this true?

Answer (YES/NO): NO